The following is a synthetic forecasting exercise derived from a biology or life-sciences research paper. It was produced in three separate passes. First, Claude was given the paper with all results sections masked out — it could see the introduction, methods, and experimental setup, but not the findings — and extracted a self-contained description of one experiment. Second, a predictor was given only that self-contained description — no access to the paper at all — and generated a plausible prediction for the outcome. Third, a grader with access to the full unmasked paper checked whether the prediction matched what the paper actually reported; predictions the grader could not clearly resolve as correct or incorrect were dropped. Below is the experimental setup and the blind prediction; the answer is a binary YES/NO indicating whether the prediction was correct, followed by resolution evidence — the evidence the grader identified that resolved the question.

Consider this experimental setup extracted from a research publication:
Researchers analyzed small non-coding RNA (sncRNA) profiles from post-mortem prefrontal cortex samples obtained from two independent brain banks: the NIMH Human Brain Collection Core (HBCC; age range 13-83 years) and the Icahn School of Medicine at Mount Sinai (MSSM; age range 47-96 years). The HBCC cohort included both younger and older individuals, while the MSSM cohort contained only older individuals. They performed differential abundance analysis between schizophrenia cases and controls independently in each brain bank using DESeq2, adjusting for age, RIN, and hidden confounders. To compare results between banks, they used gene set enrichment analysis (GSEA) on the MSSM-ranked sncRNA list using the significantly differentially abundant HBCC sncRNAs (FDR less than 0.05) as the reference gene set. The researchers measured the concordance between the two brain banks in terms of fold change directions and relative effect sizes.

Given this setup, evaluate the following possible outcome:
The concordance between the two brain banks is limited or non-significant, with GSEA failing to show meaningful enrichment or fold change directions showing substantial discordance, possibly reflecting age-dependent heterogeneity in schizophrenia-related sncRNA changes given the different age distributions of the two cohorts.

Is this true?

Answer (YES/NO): NO